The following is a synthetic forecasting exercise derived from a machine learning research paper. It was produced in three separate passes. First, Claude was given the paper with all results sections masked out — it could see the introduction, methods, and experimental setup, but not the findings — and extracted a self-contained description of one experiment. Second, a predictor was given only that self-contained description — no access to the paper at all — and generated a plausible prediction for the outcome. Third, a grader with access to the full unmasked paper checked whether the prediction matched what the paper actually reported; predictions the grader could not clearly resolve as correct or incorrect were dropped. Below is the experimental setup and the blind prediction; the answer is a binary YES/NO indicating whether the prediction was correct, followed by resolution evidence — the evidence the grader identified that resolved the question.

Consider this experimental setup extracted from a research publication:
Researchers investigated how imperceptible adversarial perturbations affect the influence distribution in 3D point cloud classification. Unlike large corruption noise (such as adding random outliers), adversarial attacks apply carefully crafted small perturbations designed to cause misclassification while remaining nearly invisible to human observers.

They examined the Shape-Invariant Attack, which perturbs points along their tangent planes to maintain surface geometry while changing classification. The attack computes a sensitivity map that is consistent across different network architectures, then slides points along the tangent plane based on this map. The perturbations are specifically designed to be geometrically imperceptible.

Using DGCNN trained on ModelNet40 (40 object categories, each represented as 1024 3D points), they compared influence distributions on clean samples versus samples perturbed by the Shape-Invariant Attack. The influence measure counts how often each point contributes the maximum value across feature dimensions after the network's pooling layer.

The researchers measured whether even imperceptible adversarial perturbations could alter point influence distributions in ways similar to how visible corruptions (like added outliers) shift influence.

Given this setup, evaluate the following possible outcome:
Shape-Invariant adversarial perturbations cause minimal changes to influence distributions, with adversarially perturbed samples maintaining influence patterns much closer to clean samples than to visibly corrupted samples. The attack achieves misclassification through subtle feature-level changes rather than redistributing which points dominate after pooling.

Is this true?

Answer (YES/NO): NO